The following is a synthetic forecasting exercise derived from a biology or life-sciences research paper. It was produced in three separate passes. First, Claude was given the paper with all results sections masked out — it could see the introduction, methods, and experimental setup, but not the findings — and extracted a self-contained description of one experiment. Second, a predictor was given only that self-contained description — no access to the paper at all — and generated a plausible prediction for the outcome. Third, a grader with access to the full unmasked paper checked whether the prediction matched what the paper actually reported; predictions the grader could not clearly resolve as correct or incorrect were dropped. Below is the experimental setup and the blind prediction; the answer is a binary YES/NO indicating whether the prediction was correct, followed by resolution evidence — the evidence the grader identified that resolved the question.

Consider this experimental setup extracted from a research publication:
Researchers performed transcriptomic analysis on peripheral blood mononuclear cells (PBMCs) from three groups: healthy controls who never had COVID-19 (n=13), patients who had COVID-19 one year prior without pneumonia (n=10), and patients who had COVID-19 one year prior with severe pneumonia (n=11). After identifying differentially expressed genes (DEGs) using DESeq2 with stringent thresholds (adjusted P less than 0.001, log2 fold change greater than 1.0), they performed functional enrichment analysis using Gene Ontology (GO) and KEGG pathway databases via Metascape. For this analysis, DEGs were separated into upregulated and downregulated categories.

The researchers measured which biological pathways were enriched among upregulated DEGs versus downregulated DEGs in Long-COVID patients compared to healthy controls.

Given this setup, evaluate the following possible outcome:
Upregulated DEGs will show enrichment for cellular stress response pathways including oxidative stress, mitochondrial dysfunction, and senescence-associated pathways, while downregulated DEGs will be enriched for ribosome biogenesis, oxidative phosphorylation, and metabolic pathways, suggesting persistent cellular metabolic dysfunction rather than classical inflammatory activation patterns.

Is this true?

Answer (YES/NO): NO